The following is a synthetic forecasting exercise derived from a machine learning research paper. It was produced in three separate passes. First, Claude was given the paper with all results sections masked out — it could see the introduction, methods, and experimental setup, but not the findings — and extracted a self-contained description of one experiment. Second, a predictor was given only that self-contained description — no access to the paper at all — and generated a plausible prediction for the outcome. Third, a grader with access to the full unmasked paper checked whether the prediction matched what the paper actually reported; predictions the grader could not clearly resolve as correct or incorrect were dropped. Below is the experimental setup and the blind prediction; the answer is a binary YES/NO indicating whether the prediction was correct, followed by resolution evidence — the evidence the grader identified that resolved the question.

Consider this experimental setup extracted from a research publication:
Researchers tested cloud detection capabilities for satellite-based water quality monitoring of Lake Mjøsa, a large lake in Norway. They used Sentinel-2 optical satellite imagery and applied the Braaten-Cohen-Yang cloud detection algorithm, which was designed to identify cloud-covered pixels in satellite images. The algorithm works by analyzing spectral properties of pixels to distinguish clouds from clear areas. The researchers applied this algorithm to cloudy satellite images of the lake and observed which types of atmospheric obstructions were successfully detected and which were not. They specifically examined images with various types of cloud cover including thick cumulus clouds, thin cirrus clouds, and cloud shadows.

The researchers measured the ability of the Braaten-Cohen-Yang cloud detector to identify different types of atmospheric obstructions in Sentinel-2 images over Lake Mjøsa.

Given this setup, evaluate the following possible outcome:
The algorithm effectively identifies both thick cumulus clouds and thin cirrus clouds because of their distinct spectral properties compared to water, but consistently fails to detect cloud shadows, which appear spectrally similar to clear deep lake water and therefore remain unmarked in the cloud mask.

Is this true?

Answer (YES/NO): NO